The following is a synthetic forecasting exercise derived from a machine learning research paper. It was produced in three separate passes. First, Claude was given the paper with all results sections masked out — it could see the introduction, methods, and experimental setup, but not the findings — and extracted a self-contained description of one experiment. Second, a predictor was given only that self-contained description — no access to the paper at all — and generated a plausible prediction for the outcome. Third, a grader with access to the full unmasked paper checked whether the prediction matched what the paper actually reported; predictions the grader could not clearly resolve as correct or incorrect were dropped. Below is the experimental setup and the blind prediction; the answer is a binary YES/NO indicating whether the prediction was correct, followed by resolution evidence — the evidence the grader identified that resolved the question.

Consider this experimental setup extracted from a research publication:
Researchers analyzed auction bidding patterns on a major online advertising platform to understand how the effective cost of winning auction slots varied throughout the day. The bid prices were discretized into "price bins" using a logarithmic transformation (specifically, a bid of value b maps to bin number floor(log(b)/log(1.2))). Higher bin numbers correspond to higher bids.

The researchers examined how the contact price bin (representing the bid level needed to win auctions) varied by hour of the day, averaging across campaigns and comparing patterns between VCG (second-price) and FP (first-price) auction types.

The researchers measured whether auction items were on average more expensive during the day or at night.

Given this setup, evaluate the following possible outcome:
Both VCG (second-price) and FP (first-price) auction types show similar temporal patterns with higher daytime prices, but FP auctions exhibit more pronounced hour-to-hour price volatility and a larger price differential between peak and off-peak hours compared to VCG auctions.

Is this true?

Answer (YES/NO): NO